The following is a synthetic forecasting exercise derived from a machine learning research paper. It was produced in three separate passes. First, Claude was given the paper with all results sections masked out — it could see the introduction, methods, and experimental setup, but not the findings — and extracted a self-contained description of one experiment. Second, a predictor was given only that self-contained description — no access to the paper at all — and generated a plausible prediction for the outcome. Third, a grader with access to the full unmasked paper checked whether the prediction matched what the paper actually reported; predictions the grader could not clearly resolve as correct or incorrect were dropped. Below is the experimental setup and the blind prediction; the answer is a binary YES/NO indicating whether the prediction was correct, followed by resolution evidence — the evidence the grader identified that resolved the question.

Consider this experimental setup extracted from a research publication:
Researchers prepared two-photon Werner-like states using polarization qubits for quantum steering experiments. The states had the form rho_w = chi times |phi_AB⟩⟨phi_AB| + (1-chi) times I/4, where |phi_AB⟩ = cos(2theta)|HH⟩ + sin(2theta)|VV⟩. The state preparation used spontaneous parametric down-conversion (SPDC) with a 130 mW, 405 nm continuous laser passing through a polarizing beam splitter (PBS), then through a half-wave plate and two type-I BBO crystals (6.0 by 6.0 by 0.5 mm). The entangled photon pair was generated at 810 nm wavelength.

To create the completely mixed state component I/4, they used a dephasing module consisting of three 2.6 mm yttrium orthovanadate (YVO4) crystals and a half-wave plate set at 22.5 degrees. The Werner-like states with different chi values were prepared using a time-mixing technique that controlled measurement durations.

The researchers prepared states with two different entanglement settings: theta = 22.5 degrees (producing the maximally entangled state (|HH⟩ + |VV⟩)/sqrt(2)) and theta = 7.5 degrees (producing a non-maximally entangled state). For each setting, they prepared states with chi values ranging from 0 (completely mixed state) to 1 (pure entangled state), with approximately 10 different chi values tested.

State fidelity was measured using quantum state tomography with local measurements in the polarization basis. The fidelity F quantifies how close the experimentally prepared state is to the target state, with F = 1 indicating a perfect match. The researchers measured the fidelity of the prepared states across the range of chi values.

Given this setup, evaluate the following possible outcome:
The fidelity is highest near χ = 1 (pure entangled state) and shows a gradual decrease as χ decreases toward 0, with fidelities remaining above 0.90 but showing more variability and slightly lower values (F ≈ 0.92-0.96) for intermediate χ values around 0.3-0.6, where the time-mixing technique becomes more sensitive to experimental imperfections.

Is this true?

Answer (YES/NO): NO